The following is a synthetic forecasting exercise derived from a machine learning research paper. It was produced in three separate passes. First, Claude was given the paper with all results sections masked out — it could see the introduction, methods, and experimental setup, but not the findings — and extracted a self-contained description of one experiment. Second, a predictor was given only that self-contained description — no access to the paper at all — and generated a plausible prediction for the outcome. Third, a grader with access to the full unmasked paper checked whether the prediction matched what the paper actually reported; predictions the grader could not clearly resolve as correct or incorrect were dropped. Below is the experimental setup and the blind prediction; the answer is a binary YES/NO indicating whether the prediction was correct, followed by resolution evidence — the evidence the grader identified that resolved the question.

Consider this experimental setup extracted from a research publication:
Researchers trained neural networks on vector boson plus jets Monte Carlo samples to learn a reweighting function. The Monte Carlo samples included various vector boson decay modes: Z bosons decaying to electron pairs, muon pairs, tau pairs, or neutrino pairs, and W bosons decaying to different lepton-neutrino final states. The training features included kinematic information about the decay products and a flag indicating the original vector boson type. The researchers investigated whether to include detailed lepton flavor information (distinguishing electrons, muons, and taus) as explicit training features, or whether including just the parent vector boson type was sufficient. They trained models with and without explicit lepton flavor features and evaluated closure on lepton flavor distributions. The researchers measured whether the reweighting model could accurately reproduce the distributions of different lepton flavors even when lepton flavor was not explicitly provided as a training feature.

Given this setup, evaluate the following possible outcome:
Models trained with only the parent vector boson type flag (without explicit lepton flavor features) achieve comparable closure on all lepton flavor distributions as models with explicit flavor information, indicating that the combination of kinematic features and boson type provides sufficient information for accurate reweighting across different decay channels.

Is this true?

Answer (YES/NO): YES